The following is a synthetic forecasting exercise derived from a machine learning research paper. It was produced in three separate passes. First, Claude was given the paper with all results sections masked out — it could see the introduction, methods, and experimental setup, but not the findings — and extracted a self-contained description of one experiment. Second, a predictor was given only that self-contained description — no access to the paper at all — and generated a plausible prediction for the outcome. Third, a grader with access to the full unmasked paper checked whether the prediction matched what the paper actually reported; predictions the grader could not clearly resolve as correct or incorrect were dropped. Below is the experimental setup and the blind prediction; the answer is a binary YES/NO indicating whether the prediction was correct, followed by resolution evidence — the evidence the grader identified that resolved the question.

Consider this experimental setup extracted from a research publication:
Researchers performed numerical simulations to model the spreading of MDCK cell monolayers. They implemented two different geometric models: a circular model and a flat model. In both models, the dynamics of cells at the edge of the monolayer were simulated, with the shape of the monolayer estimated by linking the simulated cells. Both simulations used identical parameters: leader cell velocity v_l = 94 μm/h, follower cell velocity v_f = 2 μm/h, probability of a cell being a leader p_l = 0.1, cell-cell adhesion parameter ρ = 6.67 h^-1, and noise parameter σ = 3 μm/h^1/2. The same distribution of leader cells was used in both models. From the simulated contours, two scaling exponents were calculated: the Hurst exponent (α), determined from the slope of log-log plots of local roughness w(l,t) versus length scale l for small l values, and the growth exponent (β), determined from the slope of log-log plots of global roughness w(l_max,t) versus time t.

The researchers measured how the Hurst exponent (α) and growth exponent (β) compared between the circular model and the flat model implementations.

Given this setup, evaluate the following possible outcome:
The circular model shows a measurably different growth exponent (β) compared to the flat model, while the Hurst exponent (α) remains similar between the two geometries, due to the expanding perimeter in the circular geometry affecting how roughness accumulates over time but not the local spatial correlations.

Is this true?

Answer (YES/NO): NO